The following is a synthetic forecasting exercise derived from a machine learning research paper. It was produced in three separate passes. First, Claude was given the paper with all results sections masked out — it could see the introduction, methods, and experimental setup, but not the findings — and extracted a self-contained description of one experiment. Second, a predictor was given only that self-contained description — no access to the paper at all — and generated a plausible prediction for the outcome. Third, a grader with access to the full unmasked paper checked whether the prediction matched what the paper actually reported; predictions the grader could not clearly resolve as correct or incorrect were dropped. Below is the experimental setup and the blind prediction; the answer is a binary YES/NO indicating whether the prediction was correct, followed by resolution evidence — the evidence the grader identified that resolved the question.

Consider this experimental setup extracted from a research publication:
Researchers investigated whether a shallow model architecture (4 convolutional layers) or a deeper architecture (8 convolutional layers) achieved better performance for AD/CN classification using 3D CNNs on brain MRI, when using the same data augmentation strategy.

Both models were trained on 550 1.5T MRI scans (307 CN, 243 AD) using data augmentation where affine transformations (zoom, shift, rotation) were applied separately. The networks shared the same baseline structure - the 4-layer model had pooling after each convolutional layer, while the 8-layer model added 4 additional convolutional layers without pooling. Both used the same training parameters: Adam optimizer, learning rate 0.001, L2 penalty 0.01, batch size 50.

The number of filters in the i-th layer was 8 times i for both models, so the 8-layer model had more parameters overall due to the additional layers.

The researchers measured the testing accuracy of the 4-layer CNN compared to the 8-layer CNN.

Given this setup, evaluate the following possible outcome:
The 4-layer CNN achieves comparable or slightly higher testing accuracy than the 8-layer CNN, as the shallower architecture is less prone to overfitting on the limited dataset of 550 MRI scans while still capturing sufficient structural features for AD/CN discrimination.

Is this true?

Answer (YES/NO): NO